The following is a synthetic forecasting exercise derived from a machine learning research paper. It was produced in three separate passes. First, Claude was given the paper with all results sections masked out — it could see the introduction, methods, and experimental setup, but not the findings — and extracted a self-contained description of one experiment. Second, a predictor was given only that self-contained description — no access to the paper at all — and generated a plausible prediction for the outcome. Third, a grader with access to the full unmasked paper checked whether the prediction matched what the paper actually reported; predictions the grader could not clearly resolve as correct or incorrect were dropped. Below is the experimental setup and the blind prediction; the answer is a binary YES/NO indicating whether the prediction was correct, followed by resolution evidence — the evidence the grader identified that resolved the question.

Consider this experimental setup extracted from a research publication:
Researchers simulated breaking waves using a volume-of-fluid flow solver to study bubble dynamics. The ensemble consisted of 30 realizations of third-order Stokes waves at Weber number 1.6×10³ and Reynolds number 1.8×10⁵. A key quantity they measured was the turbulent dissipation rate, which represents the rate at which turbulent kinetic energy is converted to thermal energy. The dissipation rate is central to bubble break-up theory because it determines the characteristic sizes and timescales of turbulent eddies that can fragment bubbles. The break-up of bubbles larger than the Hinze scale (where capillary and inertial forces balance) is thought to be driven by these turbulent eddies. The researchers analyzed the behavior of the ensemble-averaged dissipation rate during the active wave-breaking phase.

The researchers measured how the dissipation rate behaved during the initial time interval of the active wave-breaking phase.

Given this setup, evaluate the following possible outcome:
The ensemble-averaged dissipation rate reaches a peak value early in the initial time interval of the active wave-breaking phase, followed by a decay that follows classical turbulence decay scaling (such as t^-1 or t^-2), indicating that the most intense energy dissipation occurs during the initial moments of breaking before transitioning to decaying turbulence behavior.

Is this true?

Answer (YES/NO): NO